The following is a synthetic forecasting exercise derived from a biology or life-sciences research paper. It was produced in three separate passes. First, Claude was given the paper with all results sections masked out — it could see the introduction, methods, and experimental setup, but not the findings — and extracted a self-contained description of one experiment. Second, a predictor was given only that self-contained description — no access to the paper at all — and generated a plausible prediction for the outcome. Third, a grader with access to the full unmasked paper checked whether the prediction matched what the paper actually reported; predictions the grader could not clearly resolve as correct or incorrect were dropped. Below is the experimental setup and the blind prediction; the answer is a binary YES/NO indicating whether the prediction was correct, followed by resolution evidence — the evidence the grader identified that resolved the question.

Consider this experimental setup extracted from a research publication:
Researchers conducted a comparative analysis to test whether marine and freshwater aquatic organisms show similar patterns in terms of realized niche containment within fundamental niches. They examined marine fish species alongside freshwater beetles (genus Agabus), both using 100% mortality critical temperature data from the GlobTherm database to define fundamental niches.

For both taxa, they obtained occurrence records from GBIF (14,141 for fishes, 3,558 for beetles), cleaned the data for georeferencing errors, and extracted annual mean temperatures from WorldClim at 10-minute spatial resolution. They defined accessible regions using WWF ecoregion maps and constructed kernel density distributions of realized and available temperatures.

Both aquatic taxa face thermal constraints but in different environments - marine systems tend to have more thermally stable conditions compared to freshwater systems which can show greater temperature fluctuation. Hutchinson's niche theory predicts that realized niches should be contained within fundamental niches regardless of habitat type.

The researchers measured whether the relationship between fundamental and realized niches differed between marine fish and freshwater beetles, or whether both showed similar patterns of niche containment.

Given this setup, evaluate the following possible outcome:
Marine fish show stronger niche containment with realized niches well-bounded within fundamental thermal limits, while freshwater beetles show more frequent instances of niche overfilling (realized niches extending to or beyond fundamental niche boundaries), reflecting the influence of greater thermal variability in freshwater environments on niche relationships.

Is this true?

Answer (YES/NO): NO